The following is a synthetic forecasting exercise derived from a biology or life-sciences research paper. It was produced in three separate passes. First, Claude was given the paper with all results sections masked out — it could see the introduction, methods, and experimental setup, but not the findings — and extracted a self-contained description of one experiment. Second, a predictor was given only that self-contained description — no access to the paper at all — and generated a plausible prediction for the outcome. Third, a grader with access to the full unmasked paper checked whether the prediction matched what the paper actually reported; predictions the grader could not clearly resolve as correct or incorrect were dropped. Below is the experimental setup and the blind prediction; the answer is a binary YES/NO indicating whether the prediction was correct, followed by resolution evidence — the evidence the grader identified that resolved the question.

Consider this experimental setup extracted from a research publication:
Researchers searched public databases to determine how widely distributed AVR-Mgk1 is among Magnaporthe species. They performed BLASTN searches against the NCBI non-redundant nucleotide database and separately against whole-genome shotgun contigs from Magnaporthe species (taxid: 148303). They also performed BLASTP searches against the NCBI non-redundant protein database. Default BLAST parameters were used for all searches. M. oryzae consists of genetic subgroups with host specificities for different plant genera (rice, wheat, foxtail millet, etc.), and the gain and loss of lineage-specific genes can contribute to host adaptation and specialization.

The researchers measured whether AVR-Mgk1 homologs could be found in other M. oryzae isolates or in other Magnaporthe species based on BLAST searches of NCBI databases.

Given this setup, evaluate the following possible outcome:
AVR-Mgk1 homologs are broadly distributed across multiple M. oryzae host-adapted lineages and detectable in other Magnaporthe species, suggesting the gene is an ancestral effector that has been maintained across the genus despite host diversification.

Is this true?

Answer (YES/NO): NO